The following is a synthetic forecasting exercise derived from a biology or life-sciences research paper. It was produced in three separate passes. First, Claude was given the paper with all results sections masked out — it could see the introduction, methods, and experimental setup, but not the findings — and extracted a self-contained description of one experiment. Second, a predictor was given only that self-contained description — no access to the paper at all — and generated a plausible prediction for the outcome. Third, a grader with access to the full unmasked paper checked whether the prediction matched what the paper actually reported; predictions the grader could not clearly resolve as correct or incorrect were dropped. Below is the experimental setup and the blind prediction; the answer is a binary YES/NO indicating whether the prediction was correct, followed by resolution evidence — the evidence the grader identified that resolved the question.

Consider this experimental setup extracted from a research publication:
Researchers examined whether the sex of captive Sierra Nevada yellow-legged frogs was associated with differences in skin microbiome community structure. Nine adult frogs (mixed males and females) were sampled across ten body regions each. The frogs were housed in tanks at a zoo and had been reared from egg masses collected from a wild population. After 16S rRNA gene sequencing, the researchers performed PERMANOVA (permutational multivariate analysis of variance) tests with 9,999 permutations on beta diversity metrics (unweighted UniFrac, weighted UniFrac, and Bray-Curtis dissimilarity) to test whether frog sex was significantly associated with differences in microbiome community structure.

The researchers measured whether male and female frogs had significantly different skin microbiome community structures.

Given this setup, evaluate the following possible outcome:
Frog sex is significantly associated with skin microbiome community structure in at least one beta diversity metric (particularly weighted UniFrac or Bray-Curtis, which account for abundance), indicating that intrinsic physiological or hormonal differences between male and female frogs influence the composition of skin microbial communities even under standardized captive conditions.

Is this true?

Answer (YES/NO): NO